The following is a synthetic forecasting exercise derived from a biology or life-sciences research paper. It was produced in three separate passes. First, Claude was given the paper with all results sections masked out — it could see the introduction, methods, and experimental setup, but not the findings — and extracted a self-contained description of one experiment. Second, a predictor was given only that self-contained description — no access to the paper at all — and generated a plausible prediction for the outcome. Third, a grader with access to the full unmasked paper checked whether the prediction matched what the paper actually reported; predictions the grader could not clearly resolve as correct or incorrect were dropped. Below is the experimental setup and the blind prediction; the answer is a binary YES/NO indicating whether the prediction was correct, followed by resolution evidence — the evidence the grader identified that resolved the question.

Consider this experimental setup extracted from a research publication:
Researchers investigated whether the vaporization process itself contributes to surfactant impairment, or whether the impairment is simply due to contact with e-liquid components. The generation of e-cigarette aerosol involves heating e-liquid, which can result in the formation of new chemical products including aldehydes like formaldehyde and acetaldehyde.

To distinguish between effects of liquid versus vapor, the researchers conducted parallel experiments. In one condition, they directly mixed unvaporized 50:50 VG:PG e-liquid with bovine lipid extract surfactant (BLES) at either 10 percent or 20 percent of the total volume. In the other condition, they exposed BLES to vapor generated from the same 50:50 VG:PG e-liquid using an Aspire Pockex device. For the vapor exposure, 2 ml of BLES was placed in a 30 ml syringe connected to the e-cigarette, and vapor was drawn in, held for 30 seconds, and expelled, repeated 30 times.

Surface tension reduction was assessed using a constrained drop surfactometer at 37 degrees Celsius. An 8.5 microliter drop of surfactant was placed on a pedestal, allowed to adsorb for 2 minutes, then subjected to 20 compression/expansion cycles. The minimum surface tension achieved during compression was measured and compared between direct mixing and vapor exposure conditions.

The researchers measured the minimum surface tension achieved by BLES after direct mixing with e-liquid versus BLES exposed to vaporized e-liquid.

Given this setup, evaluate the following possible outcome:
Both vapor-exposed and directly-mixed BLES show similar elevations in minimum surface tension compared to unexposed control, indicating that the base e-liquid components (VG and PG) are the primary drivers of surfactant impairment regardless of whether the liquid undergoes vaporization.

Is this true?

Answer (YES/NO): NO